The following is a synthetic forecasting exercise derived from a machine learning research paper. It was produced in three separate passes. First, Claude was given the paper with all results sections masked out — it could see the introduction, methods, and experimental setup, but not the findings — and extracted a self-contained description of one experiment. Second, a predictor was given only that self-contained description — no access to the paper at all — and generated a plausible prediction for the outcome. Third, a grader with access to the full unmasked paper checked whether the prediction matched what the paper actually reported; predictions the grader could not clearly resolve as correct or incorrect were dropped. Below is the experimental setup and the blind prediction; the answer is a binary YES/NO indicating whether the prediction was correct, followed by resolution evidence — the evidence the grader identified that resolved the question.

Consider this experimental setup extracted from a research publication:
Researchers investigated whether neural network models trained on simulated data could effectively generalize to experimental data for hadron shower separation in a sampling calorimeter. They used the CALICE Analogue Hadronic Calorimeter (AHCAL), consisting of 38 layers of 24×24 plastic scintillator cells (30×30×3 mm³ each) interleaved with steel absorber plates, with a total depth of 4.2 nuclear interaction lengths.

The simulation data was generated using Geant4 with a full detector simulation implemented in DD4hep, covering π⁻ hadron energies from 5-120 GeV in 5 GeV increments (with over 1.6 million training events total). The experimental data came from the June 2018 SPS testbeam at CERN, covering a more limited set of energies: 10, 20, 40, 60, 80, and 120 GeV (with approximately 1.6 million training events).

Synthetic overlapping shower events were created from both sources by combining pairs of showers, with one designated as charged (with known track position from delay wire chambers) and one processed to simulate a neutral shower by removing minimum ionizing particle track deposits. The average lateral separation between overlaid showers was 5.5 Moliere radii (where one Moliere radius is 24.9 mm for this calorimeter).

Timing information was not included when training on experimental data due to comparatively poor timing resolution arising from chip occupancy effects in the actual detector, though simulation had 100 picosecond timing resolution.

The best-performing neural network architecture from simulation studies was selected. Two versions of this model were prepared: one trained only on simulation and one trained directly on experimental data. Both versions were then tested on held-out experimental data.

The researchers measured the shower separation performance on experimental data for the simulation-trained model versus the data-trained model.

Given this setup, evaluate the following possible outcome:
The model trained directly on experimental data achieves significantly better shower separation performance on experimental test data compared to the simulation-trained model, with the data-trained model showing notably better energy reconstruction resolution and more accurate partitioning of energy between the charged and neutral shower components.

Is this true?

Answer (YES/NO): NO